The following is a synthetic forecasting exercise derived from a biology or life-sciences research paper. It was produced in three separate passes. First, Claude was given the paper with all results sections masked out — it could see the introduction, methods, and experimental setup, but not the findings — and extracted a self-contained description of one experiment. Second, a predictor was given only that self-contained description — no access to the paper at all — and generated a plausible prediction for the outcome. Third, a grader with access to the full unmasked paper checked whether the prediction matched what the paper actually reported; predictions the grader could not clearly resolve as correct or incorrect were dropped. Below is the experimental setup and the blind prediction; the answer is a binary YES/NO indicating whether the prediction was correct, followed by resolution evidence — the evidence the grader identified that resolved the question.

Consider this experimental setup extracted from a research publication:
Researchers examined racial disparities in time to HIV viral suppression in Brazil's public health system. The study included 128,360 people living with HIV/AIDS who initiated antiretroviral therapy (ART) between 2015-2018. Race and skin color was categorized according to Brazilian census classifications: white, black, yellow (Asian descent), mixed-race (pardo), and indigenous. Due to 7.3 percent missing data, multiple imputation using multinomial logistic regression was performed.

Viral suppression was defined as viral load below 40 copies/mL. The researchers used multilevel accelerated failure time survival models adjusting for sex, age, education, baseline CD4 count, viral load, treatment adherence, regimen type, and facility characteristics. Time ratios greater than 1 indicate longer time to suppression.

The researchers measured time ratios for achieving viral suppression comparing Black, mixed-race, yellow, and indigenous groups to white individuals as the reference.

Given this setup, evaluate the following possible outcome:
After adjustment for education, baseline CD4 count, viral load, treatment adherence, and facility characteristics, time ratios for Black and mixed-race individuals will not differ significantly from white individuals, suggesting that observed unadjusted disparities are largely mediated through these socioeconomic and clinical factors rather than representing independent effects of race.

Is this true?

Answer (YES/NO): NO